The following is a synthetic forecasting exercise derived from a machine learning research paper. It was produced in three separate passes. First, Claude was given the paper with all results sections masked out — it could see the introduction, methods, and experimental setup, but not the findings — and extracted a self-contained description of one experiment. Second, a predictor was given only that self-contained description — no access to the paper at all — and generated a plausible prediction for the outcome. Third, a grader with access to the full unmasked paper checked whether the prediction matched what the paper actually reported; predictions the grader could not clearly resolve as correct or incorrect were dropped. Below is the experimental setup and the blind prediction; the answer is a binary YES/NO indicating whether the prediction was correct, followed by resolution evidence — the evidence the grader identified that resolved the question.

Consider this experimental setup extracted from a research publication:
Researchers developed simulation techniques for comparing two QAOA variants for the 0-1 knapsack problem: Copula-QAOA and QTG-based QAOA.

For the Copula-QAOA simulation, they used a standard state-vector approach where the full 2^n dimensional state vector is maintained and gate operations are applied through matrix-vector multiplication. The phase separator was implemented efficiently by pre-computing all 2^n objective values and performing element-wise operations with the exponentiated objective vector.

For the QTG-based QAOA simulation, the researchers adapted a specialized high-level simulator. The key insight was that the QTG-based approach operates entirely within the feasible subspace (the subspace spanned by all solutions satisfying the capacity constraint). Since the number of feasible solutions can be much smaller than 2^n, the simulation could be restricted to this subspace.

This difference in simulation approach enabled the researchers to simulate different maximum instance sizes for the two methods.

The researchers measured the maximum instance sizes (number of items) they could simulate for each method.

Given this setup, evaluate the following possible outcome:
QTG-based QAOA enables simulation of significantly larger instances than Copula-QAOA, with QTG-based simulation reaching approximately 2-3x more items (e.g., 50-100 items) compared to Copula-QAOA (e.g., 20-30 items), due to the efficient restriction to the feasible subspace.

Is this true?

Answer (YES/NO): NO